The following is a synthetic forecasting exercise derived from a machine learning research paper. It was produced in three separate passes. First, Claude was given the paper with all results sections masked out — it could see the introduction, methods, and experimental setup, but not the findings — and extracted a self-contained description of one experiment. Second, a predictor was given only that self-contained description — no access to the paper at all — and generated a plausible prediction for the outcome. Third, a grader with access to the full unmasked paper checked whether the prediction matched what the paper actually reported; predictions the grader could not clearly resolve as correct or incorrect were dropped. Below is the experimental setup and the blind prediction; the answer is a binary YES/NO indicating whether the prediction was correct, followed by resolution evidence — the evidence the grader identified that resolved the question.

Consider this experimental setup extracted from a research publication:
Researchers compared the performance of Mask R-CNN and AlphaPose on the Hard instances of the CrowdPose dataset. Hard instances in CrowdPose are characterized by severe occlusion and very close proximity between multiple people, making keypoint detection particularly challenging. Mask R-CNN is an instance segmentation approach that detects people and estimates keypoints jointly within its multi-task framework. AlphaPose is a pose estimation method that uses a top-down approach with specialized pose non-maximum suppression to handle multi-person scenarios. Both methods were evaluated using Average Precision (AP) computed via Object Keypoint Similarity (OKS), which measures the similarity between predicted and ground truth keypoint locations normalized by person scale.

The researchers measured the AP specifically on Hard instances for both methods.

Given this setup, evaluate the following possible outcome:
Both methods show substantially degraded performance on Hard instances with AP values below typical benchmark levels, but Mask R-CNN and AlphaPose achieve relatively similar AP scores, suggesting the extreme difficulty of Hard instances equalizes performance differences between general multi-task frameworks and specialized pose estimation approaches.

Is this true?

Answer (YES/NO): NO